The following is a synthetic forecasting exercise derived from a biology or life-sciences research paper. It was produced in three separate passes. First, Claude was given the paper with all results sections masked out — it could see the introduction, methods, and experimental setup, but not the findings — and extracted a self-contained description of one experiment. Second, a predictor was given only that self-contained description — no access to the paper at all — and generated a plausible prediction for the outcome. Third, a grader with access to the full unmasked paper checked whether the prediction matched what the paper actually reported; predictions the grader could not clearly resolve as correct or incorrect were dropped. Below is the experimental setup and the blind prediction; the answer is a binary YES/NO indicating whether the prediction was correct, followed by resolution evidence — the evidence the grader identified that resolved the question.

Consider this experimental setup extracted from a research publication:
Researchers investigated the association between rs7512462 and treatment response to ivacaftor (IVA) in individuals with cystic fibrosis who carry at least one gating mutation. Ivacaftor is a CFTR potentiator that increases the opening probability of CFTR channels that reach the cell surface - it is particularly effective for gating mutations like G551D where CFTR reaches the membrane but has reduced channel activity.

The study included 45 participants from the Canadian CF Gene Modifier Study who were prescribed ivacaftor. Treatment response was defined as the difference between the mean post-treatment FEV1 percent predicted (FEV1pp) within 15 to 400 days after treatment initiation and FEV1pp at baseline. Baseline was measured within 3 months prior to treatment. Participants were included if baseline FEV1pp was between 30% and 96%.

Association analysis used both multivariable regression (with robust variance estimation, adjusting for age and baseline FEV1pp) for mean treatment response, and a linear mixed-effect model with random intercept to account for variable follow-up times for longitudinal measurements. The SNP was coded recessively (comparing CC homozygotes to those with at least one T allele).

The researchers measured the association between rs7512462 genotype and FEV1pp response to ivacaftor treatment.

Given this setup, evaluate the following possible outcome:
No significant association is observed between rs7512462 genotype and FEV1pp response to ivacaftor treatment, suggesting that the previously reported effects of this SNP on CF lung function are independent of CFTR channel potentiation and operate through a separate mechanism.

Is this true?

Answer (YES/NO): NO